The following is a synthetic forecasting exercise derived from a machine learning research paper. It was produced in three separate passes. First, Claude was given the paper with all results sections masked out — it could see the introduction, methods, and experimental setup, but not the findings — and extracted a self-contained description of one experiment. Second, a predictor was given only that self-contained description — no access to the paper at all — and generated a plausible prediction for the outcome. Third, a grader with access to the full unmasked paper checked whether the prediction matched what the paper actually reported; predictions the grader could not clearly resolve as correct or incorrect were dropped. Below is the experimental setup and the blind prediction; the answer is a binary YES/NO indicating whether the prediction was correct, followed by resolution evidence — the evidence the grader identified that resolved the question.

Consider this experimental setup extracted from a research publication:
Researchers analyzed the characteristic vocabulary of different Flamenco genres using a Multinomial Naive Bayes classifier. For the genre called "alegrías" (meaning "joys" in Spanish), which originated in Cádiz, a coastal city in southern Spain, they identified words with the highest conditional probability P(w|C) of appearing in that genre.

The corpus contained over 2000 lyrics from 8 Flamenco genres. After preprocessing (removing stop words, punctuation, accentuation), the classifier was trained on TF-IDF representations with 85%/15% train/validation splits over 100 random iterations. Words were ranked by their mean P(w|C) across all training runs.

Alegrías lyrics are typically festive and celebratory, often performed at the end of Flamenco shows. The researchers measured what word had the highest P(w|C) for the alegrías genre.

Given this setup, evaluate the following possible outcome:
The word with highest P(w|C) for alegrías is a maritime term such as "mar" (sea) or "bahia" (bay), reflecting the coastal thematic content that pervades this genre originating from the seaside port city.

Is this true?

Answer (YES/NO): NO